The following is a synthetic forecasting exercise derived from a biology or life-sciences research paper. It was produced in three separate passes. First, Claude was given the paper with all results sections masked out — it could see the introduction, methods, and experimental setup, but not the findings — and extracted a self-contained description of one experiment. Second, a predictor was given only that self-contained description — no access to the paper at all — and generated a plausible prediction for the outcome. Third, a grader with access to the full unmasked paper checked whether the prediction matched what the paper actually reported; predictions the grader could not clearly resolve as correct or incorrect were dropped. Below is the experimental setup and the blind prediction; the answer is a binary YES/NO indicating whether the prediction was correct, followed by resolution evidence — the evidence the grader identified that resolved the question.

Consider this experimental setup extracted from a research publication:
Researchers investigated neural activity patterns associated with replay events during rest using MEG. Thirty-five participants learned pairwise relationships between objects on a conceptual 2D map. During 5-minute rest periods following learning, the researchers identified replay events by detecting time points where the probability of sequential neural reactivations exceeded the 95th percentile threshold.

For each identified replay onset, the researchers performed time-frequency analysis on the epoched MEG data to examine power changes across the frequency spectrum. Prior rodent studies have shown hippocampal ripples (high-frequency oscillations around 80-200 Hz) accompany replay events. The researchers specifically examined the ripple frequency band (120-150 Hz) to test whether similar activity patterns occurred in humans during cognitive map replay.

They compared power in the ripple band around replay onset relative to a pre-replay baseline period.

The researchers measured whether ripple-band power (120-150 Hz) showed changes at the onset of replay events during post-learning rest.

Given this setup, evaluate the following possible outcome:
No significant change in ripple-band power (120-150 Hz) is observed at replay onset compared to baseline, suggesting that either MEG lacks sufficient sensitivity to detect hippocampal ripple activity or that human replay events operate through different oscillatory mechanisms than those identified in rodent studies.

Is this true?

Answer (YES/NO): NO